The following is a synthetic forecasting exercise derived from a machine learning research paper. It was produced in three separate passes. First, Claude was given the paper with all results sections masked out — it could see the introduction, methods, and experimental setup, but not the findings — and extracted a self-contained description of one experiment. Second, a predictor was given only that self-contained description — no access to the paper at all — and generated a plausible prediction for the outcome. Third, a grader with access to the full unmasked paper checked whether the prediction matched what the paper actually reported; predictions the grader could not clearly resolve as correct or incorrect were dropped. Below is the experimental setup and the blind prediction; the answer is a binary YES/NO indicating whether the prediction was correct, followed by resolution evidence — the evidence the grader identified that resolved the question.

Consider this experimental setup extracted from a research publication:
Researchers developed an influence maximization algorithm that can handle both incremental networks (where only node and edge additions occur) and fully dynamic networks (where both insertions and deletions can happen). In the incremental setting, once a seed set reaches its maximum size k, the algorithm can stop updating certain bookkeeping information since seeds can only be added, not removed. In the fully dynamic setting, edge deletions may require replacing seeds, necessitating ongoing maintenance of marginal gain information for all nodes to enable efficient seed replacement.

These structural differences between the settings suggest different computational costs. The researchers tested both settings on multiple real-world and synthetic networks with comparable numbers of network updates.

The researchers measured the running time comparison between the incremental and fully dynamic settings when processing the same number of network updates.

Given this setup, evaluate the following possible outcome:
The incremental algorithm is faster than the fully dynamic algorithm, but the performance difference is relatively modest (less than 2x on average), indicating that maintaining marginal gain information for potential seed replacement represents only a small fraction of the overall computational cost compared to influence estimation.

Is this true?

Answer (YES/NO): NO